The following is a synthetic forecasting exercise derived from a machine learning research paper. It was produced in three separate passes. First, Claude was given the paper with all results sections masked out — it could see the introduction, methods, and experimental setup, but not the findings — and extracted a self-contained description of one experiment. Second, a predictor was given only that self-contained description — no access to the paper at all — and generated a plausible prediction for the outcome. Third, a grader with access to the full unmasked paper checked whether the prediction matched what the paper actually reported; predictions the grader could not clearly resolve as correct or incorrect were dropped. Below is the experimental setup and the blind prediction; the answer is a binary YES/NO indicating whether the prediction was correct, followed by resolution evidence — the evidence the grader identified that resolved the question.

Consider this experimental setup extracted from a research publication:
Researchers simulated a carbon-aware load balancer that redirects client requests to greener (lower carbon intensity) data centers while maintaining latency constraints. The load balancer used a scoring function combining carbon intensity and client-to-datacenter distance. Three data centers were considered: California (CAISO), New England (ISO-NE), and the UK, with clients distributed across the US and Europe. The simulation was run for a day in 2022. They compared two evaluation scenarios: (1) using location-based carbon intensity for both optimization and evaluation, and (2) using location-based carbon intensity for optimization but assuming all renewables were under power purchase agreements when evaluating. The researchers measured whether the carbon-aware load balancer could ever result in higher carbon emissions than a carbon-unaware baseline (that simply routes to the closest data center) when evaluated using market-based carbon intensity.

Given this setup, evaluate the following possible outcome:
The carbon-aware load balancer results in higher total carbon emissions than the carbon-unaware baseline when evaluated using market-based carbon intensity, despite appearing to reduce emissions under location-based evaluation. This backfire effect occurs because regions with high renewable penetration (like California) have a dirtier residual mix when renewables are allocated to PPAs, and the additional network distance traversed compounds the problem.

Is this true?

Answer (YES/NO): NO